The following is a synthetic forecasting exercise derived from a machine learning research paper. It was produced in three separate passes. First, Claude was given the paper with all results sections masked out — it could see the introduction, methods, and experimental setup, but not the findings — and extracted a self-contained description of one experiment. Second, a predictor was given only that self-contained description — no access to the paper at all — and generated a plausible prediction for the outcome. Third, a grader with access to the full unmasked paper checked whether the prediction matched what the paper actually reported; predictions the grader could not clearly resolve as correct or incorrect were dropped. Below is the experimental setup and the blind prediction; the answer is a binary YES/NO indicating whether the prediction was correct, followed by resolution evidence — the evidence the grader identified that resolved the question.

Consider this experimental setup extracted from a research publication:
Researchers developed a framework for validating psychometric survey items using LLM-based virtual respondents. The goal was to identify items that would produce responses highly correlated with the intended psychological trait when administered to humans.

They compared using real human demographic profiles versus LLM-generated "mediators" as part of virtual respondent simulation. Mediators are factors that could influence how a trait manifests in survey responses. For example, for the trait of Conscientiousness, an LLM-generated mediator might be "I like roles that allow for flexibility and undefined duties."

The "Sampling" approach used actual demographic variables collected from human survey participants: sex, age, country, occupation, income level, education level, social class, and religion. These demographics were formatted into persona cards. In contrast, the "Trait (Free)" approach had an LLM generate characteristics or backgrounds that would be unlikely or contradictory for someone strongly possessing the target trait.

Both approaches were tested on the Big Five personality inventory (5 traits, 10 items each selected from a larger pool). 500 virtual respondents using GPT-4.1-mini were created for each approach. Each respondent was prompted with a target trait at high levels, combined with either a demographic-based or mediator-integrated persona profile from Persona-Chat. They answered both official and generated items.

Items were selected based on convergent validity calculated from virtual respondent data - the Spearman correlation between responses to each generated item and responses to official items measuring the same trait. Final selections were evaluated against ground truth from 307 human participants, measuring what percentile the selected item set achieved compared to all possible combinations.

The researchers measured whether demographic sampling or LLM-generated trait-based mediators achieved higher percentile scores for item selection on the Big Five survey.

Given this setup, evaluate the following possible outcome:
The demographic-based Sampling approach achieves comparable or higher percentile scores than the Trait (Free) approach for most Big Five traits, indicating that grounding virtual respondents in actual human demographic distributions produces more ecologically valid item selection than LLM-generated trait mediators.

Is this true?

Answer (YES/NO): NO